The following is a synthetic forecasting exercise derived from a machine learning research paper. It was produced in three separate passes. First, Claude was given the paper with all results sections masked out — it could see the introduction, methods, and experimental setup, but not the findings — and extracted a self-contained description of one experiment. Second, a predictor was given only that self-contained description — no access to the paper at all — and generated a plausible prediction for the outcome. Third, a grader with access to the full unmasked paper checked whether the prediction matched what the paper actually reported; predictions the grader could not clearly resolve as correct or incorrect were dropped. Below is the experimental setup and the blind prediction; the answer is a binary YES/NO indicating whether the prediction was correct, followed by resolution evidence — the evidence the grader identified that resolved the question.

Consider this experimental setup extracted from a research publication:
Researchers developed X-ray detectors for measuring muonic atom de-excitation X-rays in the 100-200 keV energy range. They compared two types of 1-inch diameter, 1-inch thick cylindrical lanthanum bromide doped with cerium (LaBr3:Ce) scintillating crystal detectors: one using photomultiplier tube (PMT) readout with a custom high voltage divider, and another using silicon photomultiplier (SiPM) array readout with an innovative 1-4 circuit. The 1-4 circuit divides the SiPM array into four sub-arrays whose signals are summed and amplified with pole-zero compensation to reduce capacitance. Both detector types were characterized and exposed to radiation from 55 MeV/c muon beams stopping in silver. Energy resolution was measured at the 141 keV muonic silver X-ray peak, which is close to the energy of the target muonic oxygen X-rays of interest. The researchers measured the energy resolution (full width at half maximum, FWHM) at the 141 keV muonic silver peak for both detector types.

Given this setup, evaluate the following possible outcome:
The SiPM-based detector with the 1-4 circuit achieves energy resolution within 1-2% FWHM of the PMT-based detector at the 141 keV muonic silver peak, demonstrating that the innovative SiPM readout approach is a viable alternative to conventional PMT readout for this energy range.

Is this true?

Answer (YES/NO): NO